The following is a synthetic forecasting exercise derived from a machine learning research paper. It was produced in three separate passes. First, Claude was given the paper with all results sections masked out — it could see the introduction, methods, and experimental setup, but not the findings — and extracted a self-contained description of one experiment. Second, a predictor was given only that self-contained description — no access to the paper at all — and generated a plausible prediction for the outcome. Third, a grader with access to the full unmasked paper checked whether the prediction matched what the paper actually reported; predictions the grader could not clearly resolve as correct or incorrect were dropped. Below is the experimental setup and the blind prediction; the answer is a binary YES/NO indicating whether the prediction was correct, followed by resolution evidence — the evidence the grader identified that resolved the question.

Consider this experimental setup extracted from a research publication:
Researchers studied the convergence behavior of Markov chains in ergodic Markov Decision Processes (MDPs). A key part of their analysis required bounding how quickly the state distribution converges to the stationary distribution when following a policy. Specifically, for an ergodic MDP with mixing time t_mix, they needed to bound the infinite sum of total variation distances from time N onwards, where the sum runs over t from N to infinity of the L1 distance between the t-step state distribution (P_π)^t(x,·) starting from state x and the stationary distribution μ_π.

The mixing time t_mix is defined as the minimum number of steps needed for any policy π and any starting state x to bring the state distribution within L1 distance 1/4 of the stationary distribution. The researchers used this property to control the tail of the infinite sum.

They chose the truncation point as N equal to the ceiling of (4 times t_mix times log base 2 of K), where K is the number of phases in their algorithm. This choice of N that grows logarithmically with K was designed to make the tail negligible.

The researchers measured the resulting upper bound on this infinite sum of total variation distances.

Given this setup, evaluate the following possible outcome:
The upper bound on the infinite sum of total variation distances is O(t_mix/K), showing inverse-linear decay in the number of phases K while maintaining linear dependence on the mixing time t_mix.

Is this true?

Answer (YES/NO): NO